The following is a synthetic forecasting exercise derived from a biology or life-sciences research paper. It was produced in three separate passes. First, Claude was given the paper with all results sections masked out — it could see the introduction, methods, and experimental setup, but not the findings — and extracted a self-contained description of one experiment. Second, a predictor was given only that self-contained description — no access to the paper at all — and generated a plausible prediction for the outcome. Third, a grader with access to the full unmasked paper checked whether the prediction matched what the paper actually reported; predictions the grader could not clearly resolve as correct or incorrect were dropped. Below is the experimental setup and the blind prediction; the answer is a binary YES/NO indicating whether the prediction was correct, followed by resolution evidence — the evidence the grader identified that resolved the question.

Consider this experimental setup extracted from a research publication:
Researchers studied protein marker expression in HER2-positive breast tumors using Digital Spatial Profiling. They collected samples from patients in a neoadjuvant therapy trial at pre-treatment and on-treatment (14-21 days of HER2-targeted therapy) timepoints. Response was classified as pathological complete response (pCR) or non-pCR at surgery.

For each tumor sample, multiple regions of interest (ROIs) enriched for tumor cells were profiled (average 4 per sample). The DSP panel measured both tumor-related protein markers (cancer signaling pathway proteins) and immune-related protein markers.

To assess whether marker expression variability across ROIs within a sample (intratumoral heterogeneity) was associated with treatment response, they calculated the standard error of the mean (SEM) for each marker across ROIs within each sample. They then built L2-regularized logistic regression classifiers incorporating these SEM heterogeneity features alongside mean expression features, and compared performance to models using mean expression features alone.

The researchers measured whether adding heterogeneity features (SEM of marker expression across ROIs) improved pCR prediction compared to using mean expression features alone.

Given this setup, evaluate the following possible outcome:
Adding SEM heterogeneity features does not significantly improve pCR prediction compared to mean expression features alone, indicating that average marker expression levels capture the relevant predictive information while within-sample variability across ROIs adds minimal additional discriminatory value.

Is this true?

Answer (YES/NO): NO